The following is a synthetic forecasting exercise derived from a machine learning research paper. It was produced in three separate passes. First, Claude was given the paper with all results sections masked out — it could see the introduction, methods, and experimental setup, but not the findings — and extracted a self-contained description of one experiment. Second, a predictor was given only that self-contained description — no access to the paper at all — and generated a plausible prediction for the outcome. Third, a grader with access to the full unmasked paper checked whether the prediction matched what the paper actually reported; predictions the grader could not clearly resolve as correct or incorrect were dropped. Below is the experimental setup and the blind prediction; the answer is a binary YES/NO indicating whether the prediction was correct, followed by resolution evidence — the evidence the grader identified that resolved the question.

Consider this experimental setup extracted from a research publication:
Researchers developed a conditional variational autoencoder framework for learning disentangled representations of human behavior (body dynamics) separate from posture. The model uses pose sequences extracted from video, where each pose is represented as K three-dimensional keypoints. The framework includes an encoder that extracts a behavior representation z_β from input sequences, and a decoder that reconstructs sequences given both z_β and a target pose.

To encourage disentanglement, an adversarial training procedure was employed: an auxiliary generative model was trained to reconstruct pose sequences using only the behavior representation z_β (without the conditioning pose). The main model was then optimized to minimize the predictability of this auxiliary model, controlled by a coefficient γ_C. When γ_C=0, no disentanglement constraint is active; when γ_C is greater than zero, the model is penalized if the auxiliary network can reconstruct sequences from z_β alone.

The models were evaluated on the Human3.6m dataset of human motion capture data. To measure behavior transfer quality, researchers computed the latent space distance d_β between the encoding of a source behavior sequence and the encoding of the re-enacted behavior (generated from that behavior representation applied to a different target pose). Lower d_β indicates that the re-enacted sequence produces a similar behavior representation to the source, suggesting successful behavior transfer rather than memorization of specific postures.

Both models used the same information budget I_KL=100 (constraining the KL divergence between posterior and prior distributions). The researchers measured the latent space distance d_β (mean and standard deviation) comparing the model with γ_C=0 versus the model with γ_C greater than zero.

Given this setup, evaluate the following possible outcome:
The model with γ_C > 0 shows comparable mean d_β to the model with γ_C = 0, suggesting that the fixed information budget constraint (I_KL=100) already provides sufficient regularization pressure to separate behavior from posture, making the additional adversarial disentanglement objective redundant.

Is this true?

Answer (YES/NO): NO